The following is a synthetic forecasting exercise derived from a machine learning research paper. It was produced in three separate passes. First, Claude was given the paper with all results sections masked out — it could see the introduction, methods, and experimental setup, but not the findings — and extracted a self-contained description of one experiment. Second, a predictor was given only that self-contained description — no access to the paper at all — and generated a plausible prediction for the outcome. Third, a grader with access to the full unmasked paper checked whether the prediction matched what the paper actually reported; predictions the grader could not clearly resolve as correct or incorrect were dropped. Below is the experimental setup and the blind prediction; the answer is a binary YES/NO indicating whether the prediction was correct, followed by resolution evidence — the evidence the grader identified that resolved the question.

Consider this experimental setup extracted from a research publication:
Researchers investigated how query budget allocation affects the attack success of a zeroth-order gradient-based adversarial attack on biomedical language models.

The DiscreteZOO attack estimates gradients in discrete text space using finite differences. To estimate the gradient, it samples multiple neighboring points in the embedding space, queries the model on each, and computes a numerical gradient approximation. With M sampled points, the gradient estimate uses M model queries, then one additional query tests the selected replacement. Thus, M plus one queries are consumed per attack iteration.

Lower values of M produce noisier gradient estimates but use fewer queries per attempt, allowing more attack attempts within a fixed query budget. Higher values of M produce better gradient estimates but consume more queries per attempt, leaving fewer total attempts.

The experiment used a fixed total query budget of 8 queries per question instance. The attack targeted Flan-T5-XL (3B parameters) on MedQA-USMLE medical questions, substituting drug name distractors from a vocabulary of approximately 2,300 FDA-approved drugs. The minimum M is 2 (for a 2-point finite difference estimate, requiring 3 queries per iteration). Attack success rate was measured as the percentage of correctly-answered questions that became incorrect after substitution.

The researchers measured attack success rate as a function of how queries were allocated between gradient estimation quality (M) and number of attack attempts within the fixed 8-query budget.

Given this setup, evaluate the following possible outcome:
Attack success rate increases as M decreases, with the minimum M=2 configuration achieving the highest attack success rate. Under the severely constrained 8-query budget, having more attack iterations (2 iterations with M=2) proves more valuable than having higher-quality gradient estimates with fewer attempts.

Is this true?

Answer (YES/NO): NO